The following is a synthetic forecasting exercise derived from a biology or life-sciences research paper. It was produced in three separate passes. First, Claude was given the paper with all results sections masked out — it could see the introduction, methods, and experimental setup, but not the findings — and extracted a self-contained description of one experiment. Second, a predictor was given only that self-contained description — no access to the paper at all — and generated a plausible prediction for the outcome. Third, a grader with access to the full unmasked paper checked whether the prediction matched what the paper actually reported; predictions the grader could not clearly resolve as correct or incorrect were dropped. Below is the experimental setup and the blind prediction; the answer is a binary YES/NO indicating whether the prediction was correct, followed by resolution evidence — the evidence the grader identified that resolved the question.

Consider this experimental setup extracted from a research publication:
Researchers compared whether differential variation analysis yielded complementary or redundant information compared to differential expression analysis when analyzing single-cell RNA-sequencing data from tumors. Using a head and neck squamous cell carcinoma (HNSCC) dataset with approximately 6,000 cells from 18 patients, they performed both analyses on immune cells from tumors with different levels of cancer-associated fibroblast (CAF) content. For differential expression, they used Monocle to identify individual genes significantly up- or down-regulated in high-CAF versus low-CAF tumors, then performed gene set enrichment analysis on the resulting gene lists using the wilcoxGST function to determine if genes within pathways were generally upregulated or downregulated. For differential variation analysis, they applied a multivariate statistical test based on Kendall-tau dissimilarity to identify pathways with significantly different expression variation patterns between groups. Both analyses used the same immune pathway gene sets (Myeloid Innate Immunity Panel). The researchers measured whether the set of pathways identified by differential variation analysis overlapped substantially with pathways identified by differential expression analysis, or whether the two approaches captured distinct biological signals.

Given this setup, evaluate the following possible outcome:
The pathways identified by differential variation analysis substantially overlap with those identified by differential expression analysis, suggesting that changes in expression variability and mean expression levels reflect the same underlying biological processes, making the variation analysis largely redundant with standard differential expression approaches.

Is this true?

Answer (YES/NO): NO